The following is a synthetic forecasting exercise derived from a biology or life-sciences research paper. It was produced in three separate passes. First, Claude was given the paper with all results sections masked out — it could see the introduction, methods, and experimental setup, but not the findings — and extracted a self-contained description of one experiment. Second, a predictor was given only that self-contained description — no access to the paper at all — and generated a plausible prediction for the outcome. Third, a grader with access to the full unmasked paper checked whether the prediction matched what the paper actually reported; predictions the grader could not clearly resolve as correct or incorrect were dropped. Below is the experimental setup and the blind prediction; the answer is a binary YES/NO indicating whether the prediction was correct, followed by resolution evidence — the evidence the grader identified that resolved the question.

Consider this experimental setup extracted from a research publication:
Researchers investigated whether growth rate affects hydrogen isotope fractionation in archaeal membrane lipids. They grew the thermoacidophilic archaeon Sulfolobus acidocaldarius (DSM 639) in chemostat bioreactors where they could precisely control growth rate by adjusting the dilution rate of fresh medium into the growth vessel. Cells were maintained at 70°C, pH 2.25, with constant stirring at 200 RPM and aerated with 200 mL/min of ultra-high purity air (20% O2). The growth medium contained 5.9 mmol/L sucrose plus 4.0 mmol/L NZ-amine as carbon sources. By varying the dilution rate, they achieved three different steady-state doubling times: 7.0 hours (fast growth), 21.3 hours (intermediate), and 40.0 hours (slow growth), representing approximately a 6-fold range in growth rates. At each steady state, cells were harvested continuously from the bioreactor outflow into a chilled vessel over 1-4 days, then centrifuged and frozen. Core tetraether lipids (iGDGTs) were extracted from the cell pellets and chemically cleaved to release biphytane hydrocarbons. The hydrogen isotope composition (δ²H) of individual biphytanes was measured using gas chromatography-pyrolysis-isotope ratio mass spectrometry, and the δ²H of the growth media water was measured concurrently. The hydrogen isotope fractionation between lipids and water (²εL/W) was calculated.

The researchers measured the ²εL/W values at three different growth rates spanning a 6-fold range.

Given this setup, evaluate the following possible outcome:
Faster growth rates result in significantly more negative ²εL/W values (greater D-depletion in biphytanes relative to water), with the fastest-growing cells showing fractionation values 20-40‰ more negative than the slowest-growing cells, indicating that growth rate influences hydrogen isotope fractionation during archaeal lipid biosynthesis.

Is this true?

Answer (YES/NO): NO